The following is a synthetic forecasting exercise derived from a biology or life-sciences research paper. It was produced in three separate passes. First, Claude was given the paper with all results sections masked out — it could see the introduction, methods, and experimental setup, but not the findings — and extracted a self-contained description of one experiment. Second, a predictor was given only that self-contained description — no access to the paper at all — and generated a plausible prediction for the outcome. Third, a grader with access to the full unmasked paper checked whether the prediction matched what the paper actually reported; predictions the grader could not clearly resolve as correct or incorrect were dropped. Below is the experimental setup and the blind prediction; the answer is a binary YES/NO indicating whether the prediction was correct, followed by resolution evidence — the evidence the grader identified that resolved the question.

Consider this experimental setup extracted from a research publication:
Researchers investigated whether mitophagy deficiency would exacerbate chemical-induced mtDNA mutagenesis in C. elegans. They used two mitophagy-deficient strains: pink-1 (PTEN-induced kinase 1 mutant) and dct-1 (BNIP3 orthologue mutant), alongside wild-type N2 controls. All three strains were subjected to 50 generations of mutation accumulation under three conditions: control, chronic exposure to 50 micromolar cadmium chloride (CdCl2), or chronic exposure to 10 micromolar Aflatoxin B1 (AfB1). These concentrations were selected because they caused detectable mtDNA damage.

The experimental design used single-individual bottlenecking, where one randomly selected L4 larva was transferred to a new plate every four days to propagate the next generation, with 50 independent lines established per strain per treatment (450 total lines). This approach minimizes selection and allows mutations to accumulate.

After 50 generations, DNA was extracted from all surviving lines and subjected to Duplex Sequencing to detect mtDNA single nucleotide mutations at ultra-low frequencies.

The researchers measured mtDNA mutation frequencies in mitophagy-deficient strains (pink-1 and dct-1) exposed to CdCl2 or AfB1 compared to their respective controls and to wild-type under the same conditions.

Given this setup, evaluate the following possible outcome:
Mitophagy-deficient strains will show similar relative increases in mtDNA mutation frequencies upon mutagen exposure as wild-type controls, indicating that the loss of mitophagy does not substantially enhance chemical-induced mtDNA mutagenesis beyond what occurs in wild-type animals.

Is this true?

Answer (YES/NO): NO